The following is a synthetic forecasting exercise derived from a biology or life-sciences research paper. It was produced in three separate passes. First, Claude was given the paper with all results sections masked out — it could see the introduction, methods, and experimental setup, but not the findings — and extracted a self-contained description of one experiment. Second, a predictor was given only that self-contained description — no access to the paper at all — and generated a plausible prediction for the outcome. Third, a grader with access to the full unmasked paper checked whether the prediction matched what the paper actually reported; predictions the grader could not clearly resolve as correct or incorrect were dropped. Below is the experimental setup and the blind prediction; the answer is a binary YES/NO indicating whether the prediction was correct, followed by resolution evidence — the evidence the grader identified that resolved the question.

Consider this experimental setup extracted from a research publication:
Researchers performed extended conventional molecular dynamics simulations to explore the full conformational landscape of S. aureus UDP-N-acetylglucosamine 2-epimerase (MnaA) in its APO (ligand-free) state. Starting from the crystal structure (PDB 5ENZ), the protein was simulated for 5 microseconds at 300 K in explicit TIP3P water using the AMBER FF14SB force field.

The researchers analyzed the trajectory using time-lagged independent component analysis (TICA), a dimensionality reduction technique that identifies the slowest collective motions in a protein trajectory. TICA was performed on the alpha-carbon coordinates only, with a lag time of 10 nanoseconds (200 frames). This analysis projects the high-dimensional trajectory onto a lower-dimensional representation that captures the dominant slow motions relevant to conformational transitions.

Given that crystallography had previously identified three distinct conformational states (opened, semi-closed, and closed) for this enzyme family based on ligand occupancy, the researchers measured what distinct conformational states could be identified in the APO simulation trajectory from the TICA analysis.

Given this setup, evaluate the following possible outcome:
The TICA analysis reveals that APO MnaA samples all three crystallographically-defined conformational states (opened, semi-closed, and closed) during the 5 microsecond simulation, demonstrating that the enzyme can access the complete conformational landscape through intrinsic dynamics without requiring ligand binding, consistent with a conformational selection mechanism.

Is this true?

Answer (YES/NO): NO